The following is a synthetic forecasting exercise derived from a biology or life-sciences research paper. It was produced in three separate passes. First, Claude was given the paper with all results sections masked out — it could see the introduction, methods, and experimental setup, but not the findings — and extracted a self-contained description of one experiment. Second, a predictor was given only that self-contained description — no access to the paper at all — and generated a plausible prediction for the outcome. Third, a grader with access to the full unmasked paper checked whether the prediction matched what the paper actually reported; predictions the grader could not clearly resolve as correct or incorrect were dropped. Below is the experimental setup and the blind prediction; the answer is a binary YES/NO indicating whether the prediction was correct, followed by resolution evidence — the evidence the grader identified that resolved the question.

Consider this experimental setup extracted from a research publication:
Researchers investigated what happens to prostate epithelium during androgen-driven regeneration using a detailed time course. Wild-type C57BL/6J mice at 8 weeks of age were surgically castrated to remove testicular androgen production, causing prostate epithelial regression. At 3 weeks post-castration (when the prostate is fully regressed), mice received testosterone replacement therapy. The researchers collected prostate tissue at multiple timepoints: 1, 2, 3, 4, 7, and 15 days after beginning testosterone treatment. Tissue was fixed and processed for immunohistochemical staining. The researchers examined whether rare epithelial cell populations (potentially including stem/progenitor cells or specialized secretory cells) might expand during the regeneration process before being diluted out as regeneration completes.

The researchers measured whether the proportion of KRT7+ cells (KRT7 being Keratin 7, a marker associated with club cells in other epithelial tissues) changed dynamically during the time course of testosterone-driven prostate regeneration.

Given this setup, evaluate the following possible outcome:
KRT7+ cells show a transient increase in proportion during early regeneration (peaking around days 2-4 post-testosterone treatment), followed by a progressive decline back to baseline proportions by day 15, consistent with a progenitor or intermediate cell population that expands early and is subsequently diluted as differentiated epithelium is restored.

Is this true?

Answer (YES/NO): NO